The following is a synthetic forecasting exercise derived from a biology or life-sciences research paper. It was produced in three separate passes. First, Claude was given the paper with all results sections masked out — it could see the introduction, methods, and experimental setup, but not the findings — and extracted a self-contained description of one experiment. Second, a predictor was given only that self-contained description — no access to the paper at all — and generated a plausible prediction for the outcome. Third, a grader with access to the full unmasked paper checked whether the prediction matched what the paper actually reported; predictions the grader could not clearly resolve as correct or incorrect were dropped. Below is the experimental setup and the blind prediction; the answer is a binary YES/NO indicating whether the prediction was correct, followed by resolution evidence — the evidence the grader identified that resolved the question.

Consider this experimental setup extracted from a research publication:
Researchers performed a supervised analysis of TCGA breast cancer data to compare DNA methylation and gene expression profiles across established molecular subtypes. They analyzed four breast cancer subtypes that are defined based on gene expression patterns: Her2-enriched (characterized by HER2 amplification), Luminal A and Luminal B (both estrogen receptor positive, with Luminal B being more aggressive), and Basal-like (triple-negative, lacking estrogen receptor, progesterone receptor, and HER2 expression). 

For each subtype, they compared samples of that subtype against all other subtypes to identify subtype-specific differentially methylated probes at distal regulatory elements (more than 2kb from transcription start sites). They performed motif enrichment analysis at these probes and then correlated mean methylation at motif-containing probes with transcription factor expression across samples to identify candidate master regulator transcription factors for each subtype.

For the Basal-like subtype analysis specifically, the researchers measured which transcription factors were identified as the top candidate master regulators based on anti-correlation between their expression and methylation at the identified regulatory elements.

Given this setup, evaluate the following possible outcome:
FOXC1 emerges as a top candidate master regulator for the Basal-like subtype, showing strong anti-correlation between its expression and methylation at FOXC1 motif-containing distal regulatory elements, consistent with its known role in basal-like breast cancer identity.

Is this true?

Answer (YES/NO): NO